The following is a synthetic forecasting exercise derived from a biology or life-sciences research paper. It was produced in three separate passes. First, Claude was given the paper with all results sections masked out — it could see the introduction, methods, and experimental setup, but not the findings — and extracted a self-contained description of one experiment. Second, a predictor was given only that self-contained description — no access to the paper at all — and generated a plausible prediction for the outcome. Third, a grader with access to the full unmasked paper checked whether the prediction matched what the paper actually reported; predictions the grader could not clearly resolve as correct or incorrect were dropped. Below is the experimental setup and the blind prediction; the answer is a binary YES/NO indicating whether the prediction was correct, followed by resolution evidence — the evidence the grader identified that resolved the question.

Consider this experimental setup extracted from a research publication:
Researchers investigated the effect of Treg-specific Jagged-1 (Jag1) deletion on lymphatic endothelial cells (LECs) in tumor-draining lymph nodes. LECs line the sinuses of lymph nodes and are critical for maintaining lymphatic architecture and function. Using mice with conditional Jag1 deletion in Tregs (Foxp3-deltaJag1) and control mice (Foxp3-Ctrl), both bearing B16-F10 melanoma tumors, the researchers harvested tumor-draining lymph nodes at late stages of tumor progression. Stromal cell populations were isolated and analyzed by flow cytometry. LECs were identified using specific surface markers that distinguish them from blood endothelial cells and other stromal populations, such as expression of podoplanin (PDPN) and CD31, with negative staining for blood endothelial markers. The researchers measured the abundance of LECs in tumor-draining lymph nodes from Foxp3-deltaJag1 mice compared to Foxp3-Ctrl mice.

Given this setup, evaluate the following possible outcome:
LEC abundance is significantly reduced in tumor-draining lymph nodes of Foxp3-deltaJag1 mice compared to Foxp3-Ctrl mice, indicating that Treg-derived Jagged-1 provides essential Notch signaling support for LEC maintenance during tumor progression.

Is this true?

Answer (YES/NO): YES